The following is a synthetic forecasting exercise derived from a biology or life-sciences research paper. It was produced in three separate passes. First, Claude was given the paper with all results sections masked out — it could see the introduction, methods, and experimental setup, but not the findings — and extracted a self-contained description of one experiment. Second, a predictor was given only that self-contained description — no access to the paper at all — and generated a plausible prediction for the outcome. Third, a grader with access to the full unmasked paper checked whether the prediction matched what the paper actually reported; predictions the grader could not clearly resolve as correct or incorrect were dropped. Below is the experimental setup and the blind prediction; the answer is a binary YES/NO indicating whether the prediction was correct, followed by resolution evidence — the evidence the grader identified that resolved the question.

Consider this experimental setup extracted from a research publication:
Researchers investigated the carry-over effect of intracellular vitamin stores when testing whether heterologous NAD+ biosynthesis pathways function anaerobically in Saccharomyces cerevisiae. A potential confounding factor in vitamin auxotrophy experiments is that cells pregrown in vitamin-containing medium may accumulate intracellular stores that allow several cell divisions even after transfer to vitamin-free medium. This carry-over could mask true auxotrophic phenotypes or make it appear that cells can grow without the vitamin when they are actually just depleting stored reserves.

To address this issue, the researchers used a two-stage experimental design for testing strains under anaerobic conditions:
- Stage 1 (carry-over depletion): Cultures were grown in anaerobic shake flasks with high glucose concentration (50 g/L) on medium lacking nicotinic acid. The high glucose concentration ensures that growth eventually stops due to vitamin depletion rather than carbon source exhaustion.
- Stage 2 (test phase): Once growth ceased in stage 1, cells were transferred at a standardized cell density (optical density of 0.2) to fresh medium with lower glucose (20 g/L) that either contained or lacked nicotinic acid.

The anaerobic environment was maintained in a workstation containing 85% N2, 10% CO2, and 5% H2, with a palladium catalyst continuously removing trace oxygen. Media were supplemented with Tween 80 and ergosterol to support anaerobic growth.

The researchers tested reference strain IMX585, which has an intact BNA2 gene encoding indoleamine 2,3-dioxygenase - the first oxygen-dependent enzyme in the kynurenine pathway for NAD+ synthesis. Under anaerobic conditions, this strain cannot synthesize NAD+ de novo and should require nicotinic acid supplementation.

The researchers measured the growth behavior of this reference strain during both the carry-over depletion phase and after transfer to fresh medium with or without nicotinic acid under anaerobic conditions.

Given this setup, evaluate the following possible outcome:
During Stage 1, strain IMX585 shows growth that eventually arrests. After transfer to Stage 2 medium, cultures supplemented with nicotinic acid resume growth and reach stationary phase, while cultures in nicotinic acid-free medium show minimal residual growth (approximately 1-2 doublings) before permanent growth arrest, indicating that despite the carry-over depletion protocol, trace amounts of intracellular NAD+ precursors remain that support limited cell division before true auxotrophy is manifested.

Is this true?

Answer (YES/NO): NO